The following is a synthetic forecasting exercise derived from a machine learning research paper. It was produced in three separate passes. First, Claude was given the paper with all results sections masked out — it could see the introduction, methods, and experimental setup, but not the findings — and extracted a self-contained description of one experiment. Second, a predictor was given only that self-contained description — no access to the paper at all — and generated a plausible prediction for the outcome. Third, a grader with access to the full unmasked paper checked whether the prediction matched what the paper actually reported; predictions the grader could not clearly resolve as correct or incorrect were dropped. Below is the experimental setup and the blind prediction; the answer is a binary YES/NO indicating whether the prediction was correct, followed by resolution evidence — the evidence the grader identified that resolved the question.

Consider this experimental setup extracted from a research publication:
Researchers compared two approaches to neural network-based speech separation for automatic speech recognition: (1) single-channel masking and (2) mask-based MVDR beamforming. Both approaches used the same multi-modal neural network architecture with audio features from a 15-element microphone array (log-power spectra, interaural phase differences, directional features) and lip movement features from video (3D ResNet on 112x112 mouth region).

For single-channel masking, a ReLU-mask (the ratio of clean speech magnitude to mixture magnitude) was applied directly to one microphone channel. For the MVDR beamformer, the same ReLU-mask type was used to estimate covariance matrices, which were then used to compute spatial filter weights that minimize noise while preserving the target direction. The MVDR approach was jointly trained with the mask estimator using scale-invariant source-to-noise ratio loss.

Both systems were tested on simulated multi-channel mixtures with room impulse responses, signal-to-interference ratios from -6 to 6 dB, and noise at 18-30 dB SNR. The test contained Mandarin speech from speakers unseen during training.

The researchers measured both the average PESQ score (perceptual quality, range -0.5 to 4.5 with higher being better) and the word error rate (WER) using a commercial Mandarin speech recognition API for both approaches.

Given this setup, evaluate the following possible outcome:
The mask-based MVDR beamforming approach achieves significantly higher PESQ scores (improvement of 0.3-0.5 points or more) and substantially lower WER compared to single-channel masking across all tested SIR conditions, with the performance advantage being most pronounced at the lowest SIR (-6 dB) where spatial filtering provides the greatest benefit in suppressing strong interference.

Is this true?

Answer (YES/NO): NO